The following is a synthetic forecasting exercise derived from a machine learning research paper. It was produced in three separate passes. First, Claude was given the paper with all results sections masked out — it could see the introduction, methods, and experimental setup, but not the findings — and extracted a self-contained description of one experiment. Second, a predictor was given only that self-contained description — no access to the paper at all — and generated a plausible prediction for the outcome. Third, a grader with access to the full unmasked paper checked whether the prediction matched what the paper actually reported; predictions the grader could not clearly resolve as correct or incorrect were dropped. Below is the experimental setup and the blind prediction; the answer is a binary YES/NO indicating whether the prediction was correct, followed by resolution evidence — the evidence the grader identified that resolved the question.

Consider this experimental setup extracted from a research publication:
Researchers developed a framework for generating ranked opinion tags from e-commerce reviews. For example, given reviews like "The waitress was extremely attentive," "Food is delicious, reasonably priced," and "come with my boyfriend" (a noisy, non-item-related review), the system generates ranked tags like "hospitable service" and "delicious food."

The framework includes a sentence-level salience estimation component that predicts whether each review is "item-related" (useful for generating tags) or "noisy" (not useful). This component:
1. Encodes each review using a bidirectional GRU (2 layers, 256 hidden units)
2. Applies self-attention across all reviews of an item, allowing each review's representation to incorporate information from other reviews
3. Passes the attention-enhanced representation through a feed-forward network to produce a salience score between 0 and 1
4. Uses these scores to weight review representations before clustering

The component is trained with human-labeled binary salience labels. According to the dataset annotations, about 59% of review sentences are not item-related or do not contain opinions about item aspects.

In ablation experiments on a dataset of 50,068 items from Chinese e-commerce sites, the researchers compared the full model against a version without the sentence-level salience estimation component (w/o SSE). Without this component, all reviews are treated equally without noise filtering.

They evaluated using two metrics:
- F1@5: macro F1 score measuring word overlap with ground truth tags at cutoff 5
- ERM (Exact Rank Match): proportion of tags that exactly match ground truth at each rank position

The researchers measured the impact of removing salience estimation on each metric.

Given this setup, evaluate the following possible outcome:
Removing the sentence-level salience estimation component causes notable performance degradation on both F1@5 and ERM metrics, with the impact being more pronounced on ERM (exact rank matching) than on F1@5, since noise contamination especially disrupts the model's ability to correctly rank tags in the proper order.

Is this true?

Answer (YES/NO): YES